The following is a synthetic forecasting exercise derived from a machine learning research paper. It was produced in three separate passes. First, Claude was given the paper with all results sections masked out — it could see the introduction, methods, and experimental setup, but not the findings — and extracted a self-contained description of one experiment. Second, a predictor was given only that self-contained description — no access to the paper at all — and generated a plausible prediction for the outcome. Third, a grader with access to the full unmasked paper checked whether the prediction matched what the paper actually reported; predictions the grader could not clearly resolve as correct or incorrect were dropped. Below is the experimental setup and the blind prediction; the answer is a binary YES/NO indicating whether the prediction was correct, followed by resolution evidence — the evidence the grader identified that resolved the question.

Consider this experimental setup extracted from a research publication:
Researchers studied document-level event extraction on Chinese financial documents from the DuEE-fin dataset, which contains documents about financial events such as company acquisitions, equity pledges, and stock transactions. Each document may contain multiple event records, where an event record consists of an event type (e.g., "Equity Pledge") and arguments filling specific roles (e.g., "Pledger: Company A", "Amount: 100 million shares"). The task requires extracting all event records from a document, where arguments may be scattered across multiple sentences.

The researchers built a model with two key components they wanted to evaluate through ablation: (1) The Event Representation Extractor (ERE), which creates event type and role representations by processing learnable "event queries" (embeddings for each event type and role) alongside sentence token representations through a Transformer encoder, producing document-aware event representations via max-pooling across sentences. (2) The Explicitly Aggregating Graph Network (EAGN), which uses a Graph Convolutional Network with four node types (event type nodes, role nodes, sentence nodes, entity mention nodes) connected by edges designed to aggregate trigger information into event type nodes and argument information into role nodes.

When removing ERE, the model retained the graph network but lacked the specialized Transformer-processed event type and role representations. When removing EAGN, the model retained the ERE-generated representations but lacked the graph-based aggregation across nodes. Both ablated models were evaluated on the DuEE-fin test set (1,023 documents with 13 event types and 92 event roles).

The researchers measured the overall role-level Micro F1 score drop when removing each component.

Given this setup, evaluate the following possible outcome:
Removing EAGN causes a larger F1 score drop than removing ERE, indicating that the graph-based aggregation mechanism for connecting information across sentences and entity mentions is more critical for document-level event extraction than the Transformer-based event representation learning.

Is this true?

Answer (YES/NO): YES